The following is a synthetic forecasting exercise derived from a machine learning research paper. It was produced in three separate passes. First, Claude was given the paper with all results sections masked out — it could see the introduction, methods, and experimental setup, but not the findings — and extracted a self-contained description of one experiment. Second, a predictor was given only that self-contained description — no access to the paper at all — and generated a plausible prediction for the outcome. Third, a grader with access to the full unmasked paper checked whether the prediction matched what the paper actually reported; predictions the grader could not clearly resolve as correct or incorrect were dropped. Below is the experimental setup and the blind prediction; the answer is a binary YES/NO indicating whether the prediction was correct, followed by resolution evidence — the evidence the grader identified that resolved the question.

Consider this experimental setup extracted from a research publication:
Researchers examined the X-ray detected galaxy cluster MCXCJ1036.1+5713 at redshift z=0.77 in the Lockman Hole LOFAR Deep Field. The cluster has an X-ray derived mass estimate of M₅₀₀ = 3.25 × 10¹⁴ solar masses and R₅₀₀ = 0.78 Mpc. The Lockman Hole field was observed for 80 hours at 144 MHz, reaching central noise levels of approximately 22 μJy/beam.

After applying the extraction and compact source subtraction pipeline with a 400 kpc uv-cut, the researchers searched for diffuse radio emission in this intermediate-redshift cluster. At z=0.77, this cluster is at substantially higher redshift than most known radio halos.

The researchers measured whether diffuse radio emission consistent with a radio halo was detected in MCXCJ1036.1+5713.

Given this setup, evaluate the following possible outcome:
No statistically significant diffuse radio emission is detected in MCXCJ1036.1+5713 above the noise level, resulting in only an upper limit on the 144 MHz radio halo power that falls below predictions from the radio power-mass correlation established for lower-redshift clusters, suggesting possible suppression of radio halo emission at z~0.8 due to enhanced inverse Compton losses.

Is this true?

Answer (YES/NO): NO